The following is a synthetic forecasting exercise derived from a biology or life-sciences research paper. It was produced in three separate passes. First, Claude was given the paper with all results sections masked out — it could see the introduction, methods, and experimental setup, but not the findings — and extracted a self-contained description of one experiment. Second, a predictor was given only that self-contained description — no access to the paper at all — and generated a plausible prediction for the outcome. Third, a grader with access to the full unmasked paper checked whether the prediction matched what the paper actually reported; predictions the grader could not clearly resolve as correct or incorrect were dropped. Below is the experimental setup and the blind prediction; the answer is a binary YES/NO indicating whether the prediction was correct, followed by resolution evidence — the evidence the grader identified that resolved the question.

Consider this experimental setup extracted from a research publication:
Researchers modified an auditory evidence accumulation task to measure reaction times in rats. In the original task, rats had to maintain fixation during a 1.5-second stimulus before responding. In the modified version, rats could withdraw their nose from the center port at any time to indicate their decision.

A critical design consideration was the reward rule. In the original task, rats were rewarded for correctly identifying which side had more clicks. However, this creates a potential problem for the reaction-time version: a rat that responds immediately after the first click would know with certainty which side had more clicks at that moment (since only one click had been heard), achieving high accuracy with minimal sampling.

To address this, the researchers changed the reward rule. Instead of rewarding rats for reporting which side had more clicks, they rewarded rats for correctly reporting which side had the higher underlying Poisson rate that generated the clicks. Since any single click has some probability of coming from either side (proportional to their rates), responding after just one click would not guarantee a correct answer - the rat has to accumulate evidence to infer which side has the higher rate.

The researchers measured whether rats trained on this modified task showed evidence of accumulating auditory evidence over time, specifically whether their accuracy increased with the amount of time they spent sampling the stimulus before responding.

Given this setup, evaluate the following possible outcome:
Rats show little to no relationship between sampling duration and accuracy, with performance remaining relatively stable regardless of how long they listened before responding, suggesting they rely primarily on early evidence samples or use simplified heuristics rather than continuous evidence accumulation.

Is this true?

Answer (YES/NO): NO